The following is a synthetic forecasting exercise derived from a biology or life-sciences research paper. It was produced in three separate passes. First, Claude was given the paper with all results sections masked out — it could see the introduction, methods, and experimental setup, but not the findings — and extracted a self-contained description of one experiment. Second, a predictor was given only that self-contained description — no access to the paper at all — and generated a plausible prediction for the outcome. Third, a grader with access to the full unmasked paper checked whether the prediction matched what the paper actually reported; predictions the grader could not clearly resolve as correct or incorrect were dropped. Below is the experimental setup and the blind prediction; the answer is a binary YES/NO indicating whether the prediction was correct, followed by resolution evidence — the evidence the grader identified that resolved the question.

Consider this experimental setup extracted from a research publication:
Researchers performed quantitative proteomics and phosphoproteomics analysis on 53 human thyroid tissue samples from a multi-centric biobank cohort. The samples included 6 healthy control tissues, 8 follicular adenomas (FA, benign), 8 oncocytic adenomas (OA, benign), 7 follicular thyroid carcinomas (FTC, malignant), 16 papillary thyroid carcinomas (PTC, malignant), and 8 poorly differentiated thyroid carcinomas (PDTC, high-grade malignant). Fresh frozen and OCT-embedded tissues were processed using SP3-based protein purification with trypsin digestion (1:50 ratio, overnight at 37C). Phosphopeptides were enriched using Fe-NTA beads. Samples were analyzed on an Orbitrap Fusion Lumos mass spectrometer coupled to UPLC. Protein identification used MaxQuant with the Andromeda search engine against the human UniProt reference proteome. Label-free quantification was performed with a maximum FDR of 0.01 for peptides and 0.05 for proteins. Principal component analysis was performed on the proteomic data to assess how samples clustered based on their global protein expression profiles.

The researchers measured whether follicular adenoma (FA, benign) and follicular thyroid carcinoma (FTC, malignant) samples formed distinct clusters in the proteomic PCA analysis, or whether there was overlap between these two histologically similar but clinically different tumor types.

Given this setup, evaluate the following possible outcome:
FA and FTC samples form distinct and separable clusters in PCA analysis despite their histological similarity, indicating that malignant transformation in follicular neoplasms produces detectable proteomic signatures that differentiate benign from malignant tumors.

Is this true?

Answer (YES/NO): YES